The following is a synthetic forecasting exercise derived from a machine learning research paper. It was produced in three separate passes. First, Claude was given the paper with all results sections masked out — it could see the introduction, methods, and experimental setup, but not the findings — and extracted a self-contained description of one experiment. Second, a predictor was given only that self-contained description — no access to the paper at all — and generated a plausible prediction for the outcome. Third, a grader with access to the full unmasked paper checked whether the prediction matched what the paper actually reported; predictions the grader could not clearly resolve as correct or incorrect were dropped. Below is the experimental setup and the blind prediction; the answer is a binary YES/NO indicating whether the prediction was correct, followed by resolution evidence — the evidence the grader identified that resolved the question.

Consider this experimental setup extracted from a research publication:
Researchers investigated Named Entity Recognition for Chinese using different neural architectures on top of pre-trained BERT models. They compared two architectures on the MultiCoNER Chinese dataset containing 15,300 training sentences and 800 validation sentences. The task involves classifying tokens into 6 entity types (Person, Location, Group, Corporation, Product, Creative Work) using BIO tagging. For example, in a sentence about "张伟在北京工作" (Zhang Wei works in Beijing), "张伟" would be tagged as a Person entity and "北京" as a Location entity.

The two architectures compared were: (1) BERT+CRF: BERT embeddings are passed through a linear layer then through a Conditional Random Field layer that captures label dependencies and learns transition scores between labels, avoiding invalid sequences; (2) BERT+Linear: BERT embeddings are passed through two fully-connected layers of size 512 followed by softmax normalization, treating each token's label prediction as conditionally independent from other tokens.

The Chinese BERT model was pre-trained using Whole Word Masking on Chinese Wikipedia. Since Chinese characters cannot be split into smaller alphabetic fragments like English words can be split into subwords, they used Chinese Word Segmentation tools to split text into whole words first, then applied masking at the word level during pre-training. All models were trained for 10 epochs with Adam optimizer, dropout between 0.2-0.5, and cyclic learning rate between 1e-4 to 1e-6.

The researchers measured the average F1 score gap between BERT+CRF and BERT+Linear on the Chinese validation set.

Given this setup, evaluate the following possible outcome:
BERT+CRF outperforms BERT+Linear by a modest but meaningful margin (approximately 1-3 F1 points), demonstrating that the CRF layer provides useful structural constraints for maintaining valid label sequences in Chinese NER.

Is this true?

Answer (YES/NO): YES